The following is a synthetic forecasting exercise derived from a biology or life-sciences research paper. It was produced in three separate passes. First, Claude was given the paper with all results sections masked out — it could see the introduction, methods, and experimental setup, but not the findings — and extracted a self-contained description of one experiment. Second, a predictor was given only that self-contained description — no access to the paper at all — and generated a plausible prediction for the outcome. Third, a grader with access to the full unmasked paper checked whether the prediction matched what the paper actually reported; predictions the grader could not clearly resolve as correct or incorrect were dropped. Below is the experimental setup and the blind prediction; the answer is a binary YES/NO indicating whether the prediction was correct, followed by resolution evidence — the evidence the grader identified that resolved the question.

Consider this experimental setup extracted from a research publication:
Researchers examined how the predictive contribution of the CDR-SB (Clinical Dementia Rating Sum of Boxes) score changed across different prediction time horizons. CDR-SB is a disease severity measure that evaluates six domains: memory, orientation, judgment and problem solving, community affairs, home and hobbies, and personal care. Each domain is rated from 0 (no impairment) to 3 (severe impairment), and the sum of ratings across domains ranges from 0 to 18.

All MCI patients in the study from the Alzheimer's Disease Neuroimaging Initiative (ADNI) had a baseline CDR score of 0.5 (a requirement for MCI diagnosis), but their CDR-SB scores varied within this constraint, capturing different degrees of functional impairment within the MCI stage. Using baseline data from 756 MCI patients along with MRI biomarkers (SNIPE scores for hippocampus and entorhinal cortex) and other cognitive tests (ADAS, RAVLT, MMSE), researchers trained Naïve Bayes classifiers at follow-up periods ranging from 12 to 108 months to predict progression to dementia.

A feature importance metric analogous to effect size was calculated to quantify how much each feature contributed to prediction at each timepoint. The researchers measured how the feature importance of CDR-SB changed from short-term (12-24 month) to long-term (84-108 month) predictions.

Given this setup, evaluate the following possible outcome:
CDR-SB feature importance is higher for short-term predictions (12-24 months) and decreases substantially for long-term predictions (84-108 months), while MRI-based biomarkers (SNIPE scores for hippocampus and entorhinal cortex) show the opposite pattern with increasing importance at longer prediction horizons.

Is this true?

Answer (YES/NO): NO